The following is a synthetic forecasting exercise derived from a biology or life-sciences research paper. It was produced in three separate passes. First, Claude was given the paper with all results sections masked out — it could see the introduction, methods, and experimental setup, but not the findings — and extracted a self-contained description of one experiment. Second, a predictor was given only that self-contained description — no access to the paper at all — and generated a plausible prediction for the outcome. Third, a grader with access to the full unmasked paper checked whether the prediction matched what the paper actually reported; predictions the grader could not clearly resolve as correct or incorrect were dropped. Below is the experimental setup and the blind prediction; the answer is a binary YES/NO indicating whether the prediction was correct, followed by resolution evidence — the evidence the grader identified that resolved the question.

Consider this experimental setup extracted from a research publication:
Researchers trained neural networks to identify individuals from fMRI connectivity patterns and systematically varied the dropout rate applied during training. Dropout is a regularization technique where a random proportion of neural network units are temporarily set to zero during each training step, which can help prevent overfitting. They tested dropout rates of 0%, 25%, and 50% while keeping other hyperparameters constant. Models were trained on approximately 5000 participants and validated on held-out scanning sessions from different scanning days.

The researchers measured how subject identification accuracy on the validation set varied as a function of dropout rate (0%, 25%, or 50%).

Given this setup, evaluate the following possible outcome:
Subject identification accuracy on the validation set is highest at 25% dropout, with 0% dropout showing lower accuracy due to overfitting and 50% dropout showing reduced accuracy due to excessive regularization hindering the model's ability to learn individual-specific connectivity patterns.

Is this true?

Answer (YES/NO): NO